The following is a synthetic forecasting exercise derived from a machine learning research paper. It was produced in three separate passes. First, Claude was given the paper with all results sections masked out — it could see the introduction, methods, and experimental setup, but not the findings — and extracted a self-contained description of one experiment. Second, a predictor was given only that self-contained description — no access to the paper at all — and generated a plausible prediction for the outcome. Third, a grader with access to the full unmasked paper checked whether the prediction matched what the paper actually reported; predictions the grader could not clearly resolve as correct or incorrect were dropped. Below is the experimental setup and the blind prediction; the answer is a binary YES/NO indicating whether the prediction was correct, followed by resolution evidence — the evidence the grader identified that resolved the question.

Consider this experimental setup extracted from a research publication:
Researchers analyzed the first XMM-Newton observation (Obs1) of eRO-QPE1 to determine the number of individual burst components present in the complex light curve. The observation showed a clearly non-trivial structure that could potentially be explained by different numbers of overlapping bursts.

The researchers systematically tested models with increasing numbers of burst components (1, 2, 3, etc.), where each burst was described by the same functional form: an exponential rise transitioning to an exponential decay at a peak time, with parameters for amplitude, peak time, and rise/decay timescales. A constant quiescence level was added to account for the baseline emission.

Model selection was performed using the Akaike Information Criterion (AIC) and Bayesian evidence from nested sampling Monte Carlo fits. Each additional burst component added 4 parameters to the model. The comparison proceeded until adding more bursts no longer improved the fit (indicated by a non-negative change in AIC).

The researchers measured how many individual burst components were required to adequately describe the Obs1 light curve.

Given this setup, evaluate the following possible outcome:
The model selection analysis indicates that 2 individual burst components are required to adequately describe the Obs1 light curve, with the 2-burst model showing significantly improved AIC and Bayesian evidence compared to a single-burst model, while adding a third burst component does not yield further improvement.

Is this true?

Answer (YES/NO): NO